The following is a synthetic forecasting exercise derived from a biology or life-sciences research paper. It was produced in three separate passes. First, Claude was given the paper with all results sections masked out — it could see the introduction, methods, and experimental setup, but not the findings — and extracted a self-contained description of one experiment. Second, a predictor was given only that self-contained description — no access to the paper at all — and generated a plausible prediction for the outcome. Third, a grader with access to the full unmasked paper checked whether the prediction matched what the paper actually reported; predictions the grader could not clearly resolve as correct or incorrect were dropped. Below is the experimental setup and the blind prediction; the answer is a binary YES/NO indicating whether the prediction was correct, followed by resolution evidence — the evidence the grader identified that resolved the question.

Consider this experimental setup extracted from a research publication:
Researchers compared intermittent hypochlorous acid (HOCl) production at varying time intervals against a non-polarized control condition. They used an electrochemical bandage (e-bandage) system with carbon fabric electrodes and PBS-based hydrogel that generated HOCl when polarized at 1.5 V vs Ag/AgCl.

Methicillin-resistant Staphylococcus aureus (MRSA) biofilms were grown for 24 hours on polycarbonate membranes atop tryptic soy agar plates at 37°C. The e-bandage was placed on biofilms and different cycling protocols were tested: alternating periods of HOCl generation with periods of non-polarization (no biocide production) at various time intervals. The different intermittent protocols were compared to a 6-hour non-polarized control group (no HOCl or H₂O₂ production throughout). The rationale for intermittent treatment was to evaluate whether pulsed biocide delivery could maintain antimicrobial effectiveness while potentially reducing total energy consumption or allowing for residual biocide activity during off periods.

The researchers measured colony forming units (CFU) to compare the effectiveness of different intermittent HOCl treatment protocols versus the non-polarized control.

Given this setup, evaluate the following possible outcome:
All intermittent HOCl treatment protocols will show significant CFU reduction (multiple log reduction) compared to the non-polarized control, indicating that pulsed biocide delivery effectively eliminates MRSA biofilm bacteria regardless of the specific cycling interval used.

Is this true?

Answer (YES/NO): YES